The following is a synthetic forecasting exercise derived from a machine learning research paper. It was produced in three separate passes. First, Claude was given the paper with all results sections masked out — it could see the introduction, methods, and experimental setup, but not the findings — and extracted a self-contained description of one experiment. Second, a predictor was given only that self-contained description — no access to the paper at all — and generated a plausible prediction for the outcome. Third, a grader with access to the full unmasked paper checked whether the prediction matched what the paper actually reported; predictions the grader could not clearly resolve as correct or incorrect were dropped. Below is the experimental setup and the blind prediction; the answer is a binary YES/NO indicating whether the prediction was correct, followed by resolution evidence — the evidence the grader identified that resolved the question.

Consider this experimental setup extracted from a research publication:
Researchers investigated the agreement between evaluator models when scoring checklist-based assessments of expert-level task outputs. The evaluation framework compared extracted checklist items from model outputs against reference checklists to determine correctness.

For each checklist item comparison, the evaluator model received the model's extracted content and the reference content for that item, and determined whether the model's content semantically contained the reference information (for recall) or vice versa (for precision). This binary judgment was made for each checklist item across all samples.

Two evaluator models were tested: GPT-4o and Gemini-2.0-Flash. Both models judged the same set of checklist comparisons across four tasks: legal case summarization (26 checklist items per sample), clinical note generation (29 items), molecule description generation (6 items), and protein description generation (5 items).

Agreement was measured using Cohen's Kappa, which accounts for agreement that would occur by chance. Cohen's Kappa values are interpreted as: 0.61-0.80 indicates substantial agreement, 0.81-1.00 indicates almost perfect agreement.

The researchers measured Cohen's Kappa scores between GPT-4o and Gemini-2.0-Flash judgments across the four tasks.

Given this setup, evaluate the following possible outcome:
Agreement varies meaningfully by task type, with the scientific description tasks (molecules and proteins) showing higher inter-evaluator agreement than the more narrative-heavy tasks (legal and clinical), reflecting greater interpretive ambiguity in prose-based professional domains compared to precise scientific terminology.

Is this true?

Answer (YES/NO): NO